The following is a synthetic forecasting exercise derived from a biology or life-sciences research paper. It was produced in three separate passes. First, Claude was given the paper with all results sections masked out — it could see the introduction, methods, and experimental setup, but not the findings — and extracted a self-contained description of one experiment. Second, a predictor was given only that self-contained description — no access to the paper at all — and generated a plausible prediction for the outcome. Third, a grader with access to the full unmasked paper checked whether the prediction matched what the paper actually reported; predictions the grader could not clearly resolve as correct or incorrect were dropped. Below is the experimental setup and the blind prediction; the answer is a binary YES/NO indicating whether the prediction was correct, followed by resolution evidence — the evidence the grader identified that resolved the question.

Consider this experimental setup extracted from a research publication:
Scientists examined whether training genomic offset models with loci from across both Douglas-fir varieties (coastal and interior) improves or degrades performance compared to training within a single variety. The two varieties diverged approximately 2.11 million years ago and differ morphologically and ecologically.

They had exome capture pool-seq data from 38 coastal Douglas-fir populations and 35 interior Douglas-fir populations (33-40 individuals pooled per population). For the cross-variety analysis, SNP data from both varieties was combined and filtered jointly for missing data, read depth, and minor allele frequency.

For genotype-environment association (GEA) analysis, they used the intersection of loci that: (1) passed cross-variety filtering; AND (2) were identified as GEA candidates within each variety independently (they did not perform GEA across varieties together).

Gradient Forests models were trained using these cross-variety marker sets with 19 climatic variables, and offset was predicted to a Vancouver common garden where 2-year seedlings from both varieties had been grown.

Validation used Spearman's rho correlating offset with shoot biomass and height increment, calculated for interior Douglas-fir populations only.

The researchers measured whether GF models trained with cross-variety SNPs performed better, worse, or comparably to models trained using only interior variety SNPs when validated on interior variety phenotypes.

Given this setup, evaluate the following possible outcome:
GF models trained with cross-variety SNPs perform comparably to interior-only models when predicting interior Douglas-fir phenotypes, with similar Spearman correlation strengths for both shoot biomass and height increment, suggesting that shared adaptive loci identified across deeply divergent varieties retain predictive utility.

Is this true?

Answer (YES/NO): YES